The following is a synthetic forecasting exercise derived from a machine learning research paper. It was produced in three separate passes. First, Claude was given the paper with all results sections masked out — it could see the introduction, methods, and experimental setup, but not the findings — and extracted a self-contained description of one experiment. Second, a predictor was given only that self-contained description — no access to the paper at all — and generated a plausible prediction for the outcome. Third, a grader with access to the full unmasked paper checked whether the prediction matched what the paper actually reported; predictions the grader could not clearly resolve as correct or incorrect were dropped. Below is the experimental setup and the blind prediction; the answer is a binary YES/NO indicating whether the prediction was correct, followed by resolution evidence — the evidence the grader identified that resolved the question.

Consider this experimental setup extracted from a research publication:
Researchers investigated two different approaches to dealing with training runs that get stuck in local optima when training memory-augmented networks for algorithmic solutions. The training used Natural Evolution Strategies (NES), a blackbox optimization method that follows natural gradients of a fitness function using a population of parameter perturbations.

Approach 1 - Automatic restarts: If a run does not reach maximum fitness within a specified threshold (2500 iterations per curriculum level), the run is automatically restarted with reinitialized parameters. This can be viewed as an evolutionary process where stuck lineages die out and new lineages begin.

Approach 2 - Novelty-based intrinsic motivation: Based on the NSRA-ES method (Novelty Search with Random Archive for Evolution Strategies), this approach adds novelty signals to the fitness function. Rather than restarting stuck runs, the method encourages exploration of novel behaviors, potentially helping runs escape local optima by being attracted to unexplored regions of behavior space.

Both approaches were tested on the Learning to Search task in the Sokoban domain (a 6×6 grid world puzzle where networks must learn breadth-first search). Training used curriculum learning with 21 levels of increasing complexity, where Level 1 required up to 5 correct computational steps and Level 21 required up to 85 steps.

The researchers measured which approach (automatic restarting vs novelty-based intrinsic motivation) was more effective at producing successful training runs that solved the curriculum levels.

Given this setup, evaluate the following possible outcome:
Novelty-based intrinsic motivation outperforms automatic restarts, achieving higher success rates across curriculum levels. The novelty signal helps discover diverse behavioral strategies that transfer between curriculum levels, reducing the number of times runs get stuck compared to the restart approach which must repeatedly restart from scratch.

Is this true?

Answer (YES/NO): NO